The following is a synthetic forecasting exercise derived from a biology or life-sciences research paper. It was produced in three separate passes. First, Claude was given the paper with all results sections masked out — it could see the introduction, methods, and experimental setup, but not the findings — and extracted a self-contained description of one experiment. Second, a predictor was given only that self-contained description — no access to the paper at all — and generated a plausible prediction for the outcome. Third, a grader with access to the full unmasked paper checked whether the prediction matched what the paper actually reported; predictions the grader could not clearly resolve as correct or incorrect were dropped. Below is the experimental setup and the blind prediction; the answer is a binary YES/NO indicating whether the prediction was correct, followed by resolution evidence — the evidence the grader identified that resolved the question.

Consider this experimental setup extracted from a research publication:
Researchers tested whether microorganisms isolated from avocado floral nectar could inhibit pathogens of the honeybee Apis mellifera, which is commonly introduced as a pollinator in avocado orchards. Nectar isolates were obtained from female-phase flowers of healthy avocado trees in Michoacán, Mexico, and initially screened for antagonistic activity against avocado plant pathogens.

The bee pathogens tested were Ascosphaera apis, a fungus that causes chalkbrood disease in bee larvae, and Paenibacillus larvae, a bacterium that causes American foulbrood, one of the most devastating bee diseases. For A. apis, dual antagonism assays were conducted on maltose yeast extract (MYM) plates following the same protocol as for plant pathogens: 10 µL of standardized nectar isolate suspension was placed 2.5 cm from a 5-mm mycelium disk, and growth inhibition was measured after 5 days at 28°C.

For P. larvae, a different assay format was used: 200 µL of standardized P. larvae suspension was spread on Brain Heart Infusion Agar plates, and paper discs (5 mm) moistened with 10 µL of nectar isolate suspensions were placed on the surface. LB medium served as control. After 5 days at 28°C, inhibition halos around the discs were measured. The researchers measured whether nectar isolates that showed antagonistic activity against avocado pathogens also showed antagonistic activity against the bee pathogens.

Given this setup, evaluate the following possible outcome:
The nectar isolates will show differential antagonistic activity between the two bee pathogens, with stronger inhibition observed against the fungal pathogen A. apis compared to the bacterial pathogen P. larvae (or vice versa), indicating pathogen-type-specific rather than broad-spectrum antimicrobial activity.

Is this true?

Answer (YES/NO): NO